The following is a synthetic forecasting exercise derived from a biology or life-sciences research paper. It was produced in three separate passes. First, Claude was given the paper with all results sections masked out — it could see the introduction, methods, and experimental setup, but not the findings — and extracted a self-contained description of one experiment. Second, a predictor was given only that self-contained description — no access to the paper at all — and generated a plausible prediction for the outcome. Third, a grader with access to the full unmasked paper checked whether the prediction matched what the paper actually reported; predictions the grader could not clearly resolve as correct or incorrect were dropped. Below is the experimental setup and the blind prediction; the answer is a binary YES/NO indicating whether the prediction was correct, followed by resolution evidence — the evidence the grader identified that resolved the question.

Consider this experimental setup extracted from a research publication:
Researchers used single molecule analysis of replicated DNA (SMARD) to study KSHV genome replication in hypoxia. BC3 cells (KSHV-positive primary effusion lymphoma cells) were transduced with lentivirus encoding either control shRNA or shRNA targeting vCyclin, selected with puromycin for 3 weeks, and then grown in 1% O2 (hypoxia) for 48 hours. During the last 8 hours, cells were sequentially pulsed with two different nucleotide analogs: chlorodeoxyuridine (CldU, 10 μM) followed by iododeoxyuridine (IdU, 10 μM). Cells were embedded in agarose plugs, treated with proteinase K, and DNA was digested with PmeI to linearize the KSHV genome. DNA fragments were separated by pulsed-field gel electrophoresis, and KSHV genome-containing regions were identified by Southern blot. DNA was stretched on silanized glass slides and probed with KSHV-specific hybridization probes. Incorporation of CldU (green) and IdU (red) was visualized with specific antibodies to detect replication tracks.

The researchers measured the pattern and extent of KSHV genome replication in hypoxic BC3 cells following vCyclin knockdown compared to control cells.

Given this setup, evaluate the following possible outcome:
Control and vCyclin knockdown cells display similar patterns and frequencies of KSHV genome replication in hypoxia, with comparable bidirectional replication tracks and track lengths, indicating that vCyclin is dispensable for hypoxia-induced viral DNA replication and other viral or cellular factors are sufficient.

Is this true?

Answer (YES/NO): NO